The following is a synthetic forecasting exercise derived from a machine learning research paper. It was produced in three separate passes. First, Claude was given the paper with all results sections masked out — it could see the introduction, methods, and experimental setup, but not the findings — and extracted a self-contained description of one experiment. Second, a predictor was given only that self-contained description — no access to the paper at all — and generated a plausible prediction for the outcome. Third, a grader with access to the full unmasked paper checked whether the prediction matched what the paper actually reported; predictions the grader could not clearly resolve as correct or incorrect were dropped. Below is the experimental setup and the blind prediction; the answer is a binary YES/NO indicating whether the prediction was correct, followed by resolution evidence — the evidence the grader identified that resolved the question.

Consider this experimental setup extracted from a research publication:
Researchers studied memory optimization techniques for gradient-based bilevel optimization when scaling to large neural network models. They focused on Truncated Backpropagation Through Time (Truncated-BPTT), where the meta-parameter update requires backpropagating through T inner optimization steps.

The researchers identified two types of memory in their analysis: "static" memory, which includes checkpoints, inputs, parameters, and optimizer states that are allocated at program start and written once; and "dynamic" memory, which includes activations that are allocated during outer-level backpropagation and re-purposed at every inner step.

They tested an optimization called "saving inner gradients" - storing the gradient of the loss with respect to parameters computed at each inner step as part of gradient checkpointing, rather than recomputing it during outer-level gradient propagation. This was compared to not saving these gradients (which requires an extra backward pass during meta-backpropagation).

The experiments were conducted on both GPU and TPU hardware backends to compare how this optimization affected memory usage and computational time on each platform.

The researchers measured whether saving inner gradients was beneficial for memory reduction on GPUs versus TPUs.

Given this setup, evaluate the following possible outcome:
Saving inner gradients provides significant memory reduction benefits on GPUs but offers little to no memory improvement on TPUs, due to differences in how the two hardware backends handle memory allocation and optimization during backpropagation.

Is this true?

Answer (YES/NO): YES